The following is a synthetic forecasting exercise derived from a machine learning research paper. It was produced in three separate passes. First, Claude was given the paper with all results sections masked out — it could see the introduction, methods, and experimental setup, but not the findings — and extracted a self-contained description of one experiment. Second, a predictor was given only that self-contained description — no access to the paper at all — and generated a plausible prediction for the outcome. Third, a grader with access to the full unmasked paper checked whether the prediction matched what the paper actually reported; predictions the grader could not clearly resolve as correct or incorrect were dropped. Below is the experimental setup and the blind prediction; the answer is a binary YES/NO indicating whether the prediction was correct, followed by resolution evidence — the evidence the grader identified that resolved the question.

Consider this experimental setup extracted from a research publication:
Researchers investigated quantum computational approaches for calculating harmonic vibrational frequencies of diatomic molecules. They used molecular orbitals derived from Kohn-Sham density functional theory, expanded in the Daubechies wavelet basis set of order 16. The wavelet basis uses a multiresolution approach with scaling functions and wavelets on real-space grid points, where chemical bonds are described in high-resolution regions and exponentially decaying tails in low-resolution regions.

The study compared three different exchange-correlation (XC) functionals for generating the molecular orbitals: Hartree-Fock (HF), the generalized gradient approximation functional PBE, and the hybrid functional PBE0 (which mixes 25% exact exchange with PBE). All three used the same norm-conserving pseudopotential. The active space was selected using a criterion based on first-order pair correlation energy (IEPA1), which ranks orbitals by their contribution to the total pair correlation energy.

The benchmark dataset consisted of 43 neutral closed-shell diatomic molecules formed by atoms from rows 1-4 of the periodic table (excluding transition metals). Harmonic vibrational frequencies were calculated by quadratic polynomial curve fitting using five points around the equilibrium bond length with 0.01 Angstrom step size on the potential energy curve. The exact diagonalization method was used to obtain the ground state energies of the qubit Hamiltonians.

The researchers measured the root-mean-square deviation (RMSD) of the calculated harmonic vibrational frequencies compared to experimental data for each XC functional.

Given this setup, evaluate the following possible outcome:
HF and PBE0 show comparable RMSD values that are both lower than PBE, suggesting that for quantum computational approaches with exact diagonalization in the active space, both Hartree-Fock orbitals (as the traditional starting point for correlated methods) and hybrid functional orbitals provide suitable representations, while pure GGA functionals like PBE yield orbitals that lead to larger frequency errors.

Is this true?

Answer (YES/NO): NO